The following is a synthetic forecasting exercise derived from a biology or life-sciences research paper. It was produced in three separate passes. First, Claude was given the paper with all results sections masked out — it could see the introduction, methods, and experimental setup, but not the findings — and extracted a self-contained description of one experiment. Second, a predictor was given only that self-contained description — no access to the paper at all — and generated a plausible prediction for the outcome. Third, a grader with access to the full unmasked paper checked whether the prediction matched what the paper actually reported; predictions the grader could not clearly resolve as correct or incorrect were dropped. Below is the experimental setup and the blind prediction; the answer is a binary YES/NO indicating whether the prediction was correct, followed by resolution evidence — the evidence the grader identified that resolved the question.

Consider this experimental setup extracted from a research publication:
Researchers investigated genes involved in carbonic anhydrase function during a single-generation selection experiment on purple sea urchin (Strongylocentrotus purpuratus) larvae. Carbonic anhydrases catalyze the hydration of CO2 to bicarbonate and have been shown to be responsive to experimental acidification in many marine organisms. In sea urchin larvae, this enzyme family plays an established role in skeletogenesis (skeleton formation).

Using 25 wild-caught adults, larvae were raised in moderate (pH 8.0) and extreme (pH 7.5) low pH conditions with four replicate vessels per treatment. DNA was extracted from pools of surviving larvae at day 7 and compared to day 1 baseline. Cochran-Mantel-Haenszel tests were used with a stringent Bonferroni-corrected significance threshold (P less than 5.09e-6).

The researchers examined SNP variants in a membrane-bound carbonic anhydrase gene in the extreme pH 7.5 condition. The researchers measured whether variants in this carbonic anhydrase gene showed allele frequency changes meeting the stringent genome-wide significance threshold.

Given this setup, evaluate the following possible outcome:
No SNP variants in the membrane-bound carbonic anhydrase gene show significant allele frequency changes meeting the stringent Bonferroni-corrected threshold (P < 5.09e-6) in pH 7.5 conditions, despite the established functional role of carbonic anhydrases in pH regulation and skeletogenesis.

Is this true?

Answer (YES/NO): YES